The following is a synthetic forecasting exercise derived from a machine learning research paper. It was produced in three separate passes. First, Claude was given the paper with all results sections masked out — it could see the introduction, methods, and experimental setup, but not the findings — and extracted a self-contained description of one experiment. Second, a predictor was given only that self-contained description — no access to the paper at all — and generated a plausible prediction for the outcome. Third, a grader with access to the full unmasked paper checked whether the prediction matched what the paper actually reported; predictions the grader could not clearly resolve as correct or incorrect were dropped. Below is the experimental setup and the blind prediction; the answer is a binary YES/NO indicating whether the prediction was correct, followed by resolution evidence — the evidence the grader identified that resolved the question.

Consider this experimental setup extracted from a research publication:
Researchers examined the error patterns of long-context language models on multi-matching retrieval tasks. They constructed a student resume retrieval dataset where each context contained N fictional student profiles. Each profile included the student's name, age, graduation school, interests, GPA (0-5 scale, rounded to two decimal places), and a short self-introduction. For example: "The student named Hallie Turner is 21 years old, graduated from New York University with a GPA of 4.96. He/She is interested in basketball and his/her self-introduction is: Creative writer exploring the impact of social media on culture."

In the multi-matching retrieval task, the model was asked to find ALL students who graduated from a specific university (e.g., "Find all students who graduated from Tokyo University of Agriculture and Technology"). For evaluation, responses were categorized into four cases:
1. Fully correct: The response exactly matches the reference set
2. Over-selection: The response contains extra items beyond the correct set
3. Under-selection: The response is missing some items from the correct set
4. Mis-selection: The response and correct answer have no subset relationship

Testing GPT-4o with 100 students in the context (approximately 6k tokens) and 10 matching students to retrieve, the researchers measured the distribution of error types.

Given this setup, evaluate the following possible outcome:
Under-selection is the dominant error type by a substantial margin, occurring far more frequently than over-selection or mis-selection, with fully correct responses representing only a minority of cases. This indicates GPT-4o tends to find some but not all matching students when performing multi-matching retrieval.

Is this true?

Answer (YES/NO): YES